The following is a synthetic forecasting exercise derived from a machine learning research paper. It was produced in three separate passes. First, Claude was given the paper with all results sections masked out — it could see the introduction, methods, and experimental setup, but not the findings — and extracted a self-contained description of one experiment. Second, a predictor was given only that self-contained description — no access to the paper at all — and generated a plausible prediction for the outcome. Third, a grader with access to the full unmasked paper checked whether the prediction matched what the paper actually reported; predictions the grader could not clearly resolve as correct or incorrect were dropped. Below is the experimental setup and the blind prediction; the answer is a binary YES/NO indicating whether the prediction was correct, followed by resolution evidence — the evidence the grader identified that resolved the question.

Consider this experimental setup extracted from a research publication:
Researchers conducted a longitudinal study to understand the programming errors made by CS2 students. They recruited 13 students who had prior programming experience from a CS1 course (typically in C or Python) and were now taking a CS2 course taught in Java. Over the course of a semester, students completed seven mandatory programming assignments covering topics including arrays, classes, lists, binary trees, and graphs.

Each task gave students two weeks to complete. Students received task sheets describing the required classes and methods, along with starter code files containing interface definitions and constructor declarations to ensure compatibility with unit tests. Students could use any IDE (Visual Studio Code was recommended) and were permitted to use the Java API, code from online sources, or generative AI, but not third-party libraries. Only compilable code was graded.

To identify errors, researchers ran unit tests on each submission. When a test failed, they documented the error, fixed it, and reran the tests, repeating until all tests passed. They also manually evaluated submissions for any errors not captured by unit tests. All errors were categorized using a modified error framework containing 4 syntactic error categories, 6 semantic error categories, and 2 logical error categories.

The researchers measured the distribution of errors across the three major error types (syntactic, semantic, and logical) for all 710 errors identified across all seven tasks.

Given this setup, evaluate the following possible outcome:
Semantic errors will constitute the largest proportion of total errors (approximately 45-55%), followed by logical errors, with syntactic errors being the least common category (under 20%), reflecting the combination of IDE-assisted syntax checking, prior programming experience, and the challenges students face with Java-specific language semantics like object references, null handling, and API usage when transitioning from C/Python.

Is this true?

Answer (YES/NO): NO